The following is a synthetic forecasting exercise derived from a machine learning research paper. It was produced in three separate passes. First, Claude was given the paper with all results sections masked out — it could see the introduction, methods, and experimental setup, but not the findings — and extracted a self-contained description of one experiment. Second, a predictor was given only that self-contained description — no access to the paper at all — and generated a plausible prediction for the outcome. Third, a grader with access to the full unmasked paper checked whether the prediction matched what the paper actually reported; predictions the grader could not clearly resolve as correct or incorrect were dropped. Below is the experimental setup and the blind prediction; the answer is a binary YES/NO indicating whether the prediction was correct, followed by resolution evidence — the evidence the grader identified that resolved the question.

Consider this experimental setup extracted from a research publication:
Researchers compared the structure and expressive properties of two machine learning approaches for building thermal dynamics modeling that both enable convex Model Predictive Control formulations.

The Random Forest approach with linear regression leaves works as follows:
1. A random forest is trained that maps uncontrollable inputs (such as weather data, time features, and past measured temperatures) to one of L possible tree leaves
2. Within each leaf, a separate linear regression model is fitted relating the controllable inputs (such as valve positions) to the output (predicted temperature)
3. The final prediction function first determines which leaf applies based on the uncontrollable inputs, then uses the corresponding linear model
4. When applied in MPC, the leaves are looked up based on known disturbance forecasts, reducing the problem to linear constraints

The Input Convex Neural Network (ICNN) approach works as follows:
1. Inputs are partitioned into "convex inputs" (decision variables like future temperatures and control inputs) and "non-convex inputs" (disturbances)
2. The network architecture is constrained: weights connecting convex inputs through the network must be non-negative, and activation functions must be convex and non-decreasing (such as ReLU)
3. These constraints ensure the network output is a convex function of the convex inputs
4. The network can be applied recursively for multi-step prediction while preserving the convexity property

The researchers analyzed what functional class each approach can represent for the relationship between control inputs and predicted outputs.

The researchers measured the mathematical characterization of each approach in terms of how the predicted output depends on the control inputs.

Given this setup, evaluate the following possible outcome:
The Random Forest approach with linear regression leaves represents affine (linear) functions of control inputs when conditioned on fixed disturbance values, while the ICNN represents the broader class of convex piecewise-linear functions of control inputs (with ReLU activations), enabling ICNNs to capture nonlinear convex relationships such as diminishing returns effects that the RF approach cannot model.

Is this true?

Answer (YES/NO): NO